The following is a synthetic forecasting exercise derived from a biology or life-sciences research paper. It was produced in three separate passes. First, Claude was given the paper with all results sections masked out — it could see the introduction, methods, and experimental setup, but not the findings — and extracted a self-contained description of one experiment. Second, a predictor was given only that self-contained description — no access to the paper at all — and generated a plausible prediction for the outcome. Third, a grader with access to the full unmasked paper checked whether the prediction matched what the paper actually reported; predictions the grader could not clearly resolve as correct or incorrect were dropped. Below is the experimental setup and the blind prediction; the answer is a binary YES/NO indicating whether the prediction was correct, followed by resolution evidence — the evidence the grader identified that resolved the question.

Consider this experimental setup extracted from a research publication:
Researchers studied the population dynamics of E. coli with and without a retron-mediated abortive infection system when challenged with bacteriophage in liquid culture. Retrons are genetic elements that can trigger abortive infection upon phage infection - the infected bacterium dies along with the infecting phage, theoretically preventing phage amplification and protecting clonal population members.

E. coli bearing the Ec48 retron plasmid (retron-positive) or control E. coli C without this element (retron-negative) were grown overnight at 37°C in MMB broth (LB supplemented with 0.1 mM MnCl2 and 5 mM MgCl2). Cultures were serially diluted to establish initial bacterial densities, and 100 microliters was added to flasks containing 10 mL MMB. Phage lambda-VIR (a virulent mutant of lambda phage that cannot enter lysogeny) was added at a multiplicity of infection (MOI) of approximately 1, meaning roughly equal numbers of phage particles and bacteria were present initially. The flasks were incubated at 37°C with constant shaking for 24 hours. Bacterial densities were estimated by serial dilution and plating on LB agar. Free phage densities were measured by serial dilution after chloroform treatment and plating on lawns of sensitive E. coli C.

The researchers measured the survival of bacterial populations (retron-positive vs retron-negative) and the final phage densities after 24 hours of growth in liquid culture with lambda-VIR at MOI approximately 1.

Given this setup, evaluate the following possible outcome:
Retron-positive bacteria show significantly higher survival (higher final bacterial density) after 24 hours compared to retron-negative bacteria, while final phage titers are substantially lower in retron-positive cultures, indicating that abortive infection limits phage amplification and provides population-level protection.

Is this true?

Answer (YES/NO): NO